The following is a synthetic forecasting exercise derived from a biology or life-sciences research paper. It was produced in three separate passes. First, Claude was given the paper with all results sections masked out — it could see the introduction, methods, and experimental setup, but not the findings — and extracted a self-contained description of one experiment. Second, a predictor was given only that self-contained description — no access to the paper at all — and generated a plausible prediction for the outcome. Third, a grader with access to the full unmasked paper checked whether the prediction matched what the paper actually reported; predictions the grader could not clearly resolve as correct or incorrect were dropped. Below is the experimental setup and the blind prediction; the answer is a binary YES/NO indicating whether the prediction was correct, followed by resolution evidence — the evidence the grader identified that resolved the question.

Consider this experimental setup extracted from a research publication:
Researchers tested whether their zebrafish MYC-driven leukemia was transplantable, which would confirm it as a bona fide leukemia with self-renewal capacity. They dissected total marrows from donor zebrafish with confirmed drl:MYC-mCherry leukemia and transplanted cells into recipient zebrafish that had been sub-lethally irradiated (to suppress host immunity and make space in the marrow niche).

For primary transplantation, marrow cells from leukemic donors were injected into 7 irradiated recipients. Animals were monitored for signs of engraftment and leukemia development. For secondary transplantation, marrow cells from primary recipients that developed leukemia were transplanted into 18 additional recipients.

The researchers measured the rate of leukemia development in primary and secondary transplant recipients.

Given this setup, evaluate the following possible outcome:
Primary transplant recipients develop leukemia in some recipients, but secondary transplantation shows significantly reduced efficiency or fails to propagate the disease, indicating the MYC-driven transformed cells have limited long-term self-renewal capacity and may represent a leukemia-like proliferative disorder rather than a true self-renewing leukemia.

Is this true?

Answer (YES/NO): NO